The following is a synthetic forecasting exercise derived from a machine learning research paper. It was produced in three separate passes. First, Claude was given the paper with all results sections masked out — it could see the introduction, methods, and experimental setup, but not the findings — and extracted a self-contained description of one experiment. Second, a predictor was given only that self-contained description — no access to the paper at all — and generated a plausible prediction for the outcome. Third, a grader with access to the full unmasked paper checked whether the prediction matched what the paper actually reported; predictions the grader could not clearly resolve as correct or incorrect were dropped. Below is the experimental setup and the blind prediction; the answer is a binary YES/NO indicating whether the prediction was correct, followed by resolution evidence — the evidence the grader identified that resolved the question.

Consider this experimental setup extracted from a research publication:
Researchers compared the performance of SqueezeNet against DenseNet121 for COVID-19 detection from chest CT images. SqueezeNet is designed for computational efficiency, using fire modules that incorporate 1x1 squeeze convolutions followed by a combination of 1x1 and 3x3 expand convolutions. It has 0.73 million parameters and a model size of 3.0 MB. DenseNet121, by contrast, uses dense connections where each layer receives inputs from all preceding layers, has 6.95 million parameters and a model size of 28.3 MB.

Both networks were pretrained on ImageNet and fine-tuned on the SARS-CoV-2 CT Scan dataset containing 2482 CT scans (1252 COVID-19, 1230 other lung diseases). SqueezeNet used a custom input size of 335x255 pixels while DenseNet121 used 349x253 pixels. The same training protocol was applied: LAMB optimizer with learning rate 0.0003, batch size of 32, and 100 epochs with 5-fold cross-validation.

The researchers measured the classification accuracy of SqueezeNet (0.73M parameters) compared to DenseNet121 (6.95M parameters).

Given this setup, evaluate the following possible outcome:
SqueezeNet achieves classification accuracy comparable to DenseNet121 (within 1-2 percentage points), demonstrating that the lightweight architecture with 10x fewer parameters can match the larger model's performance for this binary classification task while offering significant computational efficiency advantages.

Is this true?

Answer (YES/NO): NO